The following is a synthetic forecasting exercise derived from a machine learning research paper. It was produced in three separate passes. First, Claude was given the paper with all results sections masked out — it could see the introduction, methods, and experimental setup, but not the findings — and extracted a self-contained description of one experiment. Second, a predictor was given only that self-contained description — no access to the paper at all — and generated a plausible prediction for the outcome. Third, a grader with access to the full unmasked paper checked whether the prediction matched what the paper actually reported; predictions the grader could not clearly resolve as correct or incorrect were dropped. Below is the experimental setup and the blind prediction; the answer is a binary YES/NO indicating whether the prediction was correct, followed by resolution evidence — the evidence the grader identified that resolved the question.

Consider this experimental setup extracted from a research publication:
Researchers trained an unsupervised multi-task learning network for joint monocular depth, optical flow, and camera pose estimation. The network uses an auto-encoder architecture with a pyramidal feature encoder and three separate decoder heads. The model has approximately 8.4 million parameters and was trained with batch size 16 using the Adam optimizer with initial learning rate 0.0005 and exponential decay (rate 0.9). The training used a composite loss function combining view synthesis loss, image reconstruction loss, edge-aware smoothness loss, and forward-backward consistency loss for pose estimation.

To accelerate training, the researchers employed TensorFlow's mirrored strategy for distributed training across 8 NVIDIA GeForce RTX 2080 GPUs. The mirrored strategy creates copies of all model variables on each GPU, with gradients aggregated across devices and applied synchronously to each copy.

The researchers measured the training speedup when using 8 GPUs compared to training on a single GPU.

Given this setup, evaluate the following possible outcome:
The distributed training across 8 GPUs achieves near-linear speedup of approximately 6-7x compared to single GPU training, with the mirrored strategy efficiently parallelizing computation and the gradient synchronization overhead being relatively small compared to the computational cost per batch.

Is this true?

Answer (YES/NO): YES